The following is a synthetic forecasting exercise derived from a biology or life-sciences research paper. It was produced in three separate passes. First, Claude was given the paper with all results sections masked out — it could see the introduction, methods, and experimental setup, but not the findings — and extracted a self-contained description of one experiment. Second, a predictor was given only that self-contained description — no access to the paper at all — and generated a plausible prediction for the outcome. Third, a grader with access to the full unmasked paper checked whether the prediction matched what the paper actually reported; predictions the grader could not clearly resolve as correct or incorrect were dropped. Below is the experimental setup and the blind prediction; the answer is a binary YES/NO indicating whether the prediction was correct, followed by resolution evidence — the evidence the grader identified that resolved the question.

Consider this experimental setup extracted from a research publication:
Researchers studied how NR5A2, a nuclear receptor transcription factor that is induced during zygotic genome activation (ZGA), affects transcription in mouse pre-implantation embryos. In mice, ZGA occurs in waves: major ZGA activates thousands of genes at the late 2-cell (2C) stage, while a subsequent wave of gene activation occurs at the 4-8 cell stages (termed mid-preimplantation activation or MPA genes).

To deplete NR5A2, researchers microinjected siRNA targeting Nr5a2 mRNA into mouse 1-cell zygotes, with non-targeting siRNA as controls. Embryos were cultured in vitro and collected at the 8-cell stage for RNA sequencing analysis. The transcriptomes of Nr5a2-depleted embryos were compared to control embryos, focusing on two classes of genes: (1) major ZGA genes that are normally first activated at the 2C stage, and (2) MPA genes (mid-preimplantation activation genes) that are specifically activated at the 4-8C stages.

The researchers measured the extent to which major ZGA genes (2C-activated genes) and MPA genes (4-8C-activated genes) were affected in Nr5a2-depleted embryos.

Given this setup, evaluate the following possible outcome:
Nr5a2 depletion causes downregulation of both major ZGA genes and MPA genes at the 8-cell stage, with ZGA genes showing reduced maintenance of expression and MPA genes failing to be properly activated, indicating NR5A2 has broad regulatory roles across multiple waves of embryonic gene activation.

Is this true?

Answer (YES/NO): NO